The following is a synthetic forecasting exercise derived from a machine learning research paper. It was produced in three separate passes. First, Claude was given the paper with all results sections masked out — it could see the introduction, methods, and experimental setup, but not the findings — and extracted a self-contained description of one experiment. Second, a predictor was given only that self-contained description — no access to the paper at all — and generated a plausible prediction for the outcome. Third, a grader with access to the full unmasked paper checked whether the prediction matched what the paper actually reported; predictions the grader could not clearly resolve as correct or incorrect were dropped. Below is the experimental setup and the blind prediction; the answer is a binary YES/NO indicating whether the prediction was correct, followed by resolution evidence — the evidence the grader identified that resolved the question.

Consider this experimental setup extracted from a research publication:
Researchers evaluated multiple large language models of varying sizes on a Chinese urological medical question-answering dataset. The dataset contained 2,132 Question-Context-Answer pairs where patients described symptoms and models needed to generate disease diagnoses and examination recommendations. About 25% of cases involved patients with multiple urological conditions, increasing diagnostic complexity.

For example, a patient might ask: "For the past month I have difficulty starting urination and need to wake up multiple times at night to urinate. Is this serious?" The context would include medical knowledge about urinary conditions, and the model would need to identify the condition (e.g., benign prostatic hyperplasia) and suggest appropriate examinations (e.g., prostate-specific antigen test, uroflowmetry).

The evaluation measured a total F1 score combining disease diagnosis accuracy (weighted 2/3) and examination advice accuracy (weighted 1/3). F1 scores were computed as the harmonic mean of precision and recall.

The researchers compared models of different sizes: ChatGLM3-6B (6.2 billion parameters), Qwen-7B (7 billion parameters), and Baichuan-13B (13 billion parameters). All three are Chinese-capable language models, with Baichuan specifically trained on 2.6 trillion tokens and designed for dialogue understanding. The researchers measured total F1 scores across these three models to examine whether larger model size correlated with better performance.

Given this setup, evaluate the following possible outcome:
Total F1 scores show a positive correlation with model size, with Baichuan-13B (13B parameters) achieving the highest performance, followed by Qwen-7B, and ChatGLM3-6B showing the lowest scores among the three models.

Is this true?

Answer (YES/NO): NO